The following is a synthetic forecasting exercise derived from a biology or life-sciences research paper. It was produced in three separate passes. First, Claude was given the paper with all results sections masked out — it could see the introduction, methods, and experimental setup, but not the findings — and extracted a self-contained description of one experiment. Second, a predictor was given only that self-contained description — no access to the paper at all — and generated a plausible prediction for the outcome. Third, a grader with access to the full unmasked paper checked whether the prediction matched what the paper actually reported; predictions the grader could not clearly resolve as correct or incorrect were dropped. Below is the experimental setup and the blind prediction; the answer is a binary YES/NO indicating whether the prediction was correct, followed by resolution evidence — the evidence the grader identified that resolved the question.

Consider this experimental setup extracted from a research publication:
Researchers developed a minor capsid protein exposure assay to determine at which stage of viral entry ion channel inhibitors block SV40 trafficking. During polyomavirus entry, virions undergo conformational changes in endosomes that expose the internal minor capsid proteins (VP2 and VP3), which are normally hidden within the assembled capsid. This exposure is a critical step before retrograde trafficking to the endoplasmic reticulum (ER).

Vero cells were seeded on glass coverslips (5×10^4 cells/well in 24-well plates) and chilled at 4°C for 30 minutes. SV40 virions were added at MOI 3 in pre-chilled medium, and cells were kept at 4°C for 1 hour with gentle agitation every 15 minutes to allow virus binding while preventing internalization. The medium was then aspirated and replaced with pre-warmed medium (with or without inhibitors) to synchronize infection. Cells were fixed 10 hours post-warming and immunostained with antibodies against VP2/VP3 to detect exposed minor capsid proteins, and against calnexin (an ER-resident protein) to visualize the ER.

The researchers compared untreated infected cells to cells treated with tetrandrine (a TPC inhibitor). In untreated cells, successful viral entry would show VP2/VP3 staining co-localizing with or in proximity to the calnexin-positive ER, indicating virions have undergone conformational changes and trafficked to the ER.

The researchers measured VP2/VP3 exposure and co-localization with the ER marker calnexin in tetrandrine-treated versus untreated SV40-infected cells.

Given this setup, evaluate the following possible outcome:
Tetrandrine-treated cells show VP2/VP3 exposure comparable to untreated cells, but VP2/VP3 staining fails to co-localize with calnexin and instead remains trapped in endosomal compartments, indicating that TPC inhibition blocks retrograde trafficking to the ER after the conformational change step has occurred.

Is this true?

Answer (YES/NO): NO